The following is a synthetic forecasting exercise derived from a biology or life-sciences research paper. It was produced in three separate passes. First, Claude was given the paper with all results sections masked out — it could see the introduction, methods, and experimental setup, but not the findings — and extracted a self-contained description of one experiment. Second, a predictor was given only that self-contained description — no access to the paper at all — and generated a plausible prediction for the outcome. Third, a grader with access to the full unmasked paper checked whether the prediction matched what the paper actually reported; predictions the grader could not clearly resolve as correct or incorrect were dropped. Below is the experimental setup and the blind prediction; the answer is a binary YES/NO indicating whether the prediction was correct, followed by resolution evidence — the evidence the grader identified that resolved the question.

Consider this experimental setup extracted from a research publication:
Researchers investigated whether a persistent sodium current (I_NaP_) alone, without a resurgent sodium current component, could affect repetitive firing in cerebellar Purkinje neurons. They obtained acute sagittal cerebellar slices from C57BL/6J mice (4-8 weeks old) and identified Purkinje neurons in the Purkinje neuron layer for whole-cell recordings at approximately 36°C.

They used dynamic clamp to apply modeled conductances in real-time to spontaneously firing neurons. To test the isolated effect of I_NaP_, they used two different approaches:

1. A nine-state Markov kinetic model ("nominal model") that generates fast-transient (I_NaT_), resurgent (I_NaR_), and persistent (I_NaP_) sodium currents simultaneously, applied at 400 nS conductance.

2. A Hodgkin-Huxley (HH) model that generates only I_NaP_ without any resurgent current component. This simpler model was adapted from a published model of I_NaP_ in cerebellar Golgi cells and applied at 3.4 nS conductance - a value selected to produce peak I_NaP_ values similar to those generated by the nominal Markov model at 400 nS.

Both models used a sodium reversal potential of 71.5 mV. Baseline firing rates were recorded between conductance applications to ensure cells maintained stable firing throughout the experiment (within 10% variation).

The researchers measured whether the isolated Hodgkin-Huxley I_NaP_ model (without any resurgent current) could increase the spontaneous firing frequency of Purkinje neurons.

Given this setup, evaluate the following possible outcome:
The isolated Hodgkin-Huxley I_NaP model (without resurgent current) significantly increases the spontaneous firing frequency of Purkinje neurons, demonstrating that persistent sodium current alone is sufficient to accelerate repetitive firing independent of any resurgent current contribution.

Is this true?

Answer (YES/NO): YES